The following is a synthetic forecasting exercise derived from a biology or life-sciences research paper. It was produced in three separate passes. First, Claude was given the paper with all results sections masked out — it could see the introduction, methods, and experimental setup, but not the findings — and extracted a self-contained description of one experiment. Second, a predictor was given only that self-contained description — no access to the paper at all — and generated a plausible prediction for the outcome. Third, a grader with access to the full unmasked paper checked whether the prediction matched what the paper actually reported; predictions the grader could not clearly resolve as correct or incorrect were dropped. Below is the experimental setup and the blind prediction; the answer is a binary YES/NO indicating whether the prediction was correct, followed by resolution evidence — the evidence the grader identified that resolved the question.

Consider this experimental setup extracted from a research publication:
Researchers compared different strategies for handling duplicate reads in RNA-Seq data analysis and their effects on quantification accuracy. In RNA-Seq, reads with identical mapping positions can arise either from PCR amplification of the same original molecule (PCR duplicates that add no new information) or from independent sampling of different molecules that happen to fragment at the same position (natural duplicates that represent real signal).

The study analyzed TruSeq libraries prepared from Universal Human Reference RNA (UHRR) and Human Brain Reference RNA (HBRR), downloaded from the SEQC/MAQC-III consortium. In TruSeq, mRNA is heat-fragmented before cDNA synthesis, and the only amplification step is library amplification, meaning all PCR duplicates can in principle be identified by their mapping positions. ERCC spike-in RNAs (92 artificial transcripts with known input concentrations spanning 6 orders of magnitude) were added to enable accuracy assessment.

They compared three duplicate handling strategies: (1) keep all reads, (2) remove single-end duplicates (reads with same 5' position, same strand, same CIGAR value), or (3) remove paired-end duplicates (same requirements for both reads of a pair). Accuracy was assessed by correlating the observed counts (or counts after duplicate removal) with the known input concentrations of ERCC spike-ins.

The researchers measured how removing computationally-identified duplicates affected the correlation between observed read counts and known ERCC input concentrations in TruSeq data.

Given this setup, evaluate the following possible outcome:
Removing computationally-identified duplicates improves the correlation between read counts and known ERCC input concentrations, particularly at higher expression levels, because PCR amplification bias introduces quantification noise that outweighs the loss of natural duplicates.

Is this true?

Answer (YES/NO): NO